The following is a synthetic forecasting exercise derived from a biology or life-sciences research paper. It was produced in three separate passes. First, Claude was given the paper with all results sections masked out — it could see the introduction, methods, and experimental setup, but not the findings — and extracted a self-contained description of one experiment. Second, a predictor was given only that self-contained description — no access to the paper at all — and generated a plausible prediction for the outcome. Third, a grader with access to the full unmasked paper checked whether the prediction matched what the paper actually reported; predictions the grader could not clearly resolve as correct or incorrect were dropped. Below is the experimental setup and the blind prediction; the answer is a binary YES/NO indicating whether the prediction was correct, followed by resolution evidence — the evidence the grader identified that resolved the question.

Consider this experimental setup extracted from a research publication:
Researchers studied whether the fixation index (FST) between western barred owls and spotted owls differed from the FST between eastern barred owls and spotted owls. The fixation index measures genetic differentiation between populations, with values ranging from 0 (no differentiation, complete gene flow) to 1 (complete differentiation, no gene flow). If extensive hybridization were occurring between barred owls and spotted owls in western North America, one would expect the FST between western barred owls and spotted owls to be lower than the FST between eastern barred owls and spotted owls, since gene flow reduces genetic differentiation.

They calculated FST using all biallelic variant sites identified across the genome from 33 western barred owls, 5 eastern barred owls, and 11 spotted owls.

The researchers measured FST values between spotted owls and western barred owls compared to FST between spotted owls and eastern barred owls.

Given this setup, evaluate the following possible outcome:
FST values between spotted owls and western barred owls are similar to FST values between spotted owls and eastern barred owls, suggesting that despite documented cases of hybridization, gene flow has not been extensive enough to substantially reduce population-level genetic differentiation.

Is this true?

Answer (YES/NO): YES